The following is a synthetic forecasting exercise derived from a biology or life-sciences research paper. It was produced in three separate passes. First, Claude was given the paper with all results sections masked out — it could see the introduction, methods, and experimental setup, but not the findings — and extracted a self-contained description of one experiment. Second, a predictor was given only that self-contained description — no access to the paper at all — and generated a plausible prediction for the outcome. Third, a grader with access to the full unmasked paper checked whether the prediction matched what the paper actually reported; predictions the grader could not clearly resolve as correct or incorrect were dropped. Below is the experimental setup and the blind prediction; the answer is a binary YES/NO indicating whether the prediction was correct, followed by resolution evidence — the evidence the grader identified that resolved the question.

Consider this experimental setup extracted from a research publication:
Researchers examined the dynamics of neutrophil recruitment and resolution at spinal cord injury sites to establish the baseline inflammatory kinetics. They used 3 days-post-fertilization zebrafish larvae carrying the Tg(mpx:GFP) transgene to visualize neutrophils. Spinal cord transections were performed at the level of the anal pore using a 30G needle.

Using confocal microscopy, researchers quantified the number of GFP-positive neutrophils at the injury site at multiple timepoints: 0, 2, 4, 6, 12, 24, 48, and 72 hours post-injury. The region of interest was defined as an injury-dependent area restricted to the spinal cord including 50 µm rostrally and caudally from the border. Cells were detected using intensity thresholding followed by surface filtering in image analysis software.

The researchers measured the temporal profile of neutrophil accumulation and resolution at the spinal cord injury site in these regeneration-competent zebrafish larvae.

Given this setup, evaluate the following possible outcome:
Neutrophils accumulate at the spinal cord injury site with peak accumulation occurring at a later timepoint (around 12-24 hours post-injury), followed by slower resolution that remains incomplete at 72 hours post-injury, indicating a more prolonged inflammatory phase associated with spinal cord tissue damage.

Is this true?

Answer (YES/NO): NO